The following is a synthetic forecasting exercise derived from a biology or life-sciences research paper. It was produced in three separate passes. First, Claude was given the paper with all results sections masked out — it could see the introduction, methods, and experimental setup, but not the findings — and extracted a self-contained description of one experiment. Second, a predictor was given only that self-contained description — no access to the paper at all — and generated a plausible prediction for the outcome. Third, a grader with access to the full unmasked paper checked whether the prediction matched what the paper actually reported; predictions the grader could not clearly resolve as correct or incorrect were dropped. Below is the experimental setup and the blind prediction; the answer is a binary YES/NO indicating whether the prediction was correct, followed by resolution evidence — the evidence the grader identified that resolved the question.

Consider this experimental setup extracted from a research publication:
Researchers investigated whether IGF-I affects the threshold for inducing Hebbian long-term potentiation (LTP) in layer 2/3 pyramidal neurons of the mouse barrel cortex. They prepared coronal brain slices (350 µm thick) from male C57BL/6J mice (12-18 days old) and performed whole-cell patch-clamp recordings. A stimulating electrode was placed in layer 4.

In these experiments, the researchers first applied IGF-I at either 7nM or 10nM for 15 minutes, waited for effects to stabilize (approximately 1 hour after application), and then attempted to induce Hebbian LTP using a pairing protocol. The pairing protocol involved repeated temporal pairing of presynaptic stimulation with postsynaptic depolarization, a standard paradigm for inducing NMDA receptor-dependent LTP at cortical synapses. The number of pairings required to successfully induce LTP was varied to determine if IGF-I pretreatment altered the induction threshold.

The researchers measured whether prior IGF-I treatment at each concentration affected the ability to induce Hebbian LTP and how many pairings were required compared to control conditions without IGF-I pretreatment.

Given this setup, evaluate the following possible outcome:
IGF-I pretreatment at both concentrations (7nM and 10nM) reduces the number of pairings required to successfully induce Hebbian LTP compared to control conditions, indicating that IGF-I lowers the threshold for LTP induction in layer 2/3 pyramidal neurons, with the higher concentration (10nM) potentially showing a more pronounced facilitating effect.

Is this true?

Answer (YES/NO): NO